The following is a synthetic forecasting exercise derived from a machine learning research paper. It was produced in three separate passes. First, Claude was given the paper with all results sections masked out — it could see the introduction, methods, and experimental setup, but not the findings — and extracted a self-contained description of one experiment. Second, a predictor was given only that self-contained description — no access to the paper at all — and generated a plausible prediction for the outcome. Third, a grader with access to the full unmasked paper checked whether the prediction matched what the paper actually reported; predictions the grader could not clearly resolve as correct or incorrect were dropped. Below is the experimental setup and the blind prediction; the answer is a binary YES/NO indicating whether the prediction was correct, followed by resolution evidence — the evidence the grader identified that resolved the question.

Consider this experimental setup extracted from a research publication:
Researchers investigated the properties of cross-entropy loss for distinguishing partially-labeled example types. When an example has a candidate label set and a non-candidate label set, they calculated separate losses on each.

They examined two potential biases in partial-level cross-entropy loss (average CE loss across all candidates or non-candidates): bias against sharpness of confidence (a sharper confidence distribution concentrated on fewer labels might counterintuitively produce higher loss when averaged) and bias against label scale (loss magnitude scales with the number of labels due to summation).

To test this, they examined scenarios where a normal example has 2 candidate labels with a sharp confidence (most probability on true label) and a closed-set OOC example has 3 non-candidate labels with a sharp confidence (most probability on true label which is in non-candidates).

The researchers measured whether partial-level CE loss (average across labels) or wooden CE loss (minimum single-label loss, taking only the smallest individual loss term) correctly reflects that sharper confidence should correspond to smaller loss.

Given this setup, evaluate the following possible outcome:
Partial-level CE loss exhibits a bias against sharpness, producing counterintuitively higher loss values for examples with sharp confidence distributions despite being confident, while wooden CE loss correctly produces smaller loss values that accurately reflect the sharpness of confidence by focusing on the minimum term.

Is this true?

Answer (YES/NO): YES